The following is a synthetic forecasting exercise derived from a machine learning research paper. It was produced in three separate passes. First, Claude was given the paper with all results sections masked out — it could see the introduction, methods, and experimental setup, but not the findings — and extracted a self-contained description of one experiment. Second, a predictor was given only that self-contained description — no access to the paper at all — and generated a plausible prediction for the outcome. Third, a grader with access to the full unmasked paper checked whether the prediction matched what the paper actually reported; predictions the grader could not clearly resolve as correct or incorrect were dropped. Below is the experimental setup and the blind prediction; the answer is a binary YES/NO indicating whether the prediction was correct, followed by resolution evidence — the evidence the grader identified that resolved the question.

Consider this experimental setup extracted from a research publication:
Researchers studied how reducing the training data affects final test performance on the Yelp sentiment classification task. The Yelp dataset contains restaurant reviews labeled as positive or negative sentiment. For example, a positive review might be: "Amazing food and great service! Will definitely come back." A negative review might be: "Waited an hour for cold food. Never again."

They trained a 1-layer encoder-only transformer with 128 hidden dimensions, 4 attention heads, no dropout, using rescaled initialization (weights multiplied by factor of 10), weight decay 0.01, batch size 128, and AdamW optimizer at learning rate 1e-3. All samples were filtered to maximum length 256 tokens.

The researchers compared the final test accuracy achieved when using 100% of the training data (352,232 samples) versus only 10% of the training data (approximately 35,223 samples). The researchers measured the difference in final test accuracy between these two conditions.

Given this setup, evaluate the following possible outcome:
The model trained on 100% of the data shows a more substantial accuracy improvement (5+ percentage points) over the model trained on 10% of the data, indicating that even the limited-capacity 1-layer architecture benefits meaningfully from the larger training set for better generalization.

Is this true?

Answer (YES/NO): YES